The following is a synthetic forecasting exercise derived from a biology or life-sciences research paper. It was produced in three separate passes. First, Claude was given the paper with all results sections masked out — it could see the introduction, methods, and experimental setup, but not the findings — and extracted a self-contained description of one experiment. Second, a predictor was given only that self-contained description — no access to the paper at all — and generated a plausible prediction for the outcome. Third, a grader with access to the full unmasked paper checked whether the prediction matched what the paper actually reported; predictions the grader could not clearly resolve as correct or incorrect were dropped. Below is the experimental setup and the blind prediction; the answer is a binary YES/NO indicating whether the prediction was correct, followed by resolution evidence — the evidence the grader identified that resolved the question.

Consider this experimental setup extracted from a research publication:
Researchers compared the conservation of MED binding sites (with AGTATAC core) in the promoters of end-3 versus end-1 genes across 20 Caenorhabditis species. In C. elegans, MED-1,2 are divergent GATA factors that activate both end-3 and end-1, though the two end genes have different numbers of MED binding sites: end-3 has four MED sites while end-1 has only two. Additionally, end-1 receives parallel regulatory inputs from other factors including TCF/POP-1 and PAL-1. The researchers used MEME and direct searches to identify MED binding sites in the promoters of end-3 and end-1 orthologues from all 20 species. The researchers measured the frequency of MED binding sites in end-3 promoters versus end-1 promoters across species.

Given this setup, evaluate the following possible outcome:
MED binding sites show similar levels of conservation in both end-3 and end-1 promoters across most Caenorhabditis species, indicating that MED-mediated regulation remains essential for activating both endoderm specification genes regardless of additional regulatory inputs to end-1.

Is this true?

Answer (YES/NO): NO